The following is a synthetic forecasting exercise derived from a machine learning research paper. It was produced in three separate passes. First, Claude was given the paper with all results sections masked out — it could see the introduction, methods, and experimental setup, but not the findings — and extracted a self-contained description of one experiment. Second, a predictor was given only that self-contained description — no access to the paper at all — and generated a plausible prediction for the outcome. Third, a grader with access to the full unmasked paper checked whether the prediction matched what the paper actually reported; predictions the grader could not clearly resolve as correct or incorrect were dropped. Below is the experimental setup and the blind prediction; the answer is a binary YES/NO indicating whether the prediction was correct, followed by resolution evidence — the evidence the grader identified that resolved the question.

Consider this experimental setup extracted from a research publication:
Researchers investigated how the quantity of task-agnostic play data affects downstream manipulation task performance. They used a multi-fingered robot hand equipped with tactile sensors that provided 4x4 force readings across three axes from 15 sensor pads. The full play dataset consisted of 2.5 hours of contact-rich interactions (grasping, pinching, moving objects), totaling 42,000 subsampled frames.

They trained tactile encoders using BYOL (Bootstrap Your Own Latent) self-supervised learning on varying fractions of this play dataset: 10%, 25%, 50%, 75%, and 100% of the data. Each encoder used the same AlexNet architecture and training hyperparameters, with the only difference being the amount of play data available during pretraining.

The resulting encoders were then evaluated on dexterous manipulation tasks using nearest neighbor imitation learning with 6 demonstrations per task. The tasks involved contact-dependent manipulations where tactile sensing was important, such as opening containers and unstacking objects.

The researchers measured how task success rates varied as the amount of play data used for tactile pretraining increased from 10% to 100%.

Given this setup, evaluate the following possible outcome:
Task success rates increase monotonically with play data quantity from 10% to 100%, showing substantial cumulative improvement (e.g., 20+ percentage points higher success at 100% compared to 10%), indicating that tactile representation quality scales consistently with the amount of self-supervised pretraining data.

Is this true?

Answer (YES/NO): NO